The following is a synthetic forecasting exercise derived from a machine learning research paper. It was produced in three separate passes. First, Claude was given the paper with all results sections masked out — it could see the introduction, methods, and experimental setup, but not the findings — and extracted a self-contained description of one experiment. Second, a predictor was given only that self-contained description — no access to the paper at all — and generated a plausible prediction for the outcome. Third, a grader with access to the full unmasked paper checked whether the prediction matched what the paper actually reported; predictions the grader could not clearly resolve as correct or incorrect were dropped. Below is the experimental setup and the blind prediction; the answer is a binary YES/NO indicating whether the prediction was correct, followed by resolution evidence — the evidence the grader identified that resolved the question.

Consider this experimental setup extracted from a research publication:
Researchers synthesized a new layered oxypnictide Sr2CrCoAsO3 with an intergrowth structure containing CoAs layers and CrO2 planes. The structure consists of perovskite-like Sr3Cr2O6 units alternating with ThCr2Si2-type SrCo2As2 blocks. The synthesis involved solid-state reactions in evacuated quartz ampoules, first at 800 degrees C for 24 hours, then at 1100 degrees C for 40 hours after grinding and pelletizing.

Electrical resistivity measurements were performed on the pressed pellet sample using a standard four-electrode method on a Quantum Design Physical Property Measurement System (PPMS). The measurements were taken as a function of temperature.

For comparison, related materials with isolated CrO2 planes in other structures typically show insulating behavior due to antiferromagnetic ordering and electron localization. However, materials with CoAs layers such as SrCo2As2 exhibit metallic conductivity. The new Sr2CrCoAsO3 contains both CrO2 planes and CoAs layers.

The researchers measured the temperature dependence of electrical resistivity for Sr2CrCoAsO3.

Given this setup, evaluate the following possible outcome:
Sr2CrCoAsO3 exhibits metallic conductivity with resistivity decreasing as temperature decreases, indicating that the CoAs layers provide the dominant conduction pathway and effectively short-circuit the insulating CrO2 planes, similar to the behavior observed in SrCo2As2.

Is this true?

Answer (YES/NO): YES